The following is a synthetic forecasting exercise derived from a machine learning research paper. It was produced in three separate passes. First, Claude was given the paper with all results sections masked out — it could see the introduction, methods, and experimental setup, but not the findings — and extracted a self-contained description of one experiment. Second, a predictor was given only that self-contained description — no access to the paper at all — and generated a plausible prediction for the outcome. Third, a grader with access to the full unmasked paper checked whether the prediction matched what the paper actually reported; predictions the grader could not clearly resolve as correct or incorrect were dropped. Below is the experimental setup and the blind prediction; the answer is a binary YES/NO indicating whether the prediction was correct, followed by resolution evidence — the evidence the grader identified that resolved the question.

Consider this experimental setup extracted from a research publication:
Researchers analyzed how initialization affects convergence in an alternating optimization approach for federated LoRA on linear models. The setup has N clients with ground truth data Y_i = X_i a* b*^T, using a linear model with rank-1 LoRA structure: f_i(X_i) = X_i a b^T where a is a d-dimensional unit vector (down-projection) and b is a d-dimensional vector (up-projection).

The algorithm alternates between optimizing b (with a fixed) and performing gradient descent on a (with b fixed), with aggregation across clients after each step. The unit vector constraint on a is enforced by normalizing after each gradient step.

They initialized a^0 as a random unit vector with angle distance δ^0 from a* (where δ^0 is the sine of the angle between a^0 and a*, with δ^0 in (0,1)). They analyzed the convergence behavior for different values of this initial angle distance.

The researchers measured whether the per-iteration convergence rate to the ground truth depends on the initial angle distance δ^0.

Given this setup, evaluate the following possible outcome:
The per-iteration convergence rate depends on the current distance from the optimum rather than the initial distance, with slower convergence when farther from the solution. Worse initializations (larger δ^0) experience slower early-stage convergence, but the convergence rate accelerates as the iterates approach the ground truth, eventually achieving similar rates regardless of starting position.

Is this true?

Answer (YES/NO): NO